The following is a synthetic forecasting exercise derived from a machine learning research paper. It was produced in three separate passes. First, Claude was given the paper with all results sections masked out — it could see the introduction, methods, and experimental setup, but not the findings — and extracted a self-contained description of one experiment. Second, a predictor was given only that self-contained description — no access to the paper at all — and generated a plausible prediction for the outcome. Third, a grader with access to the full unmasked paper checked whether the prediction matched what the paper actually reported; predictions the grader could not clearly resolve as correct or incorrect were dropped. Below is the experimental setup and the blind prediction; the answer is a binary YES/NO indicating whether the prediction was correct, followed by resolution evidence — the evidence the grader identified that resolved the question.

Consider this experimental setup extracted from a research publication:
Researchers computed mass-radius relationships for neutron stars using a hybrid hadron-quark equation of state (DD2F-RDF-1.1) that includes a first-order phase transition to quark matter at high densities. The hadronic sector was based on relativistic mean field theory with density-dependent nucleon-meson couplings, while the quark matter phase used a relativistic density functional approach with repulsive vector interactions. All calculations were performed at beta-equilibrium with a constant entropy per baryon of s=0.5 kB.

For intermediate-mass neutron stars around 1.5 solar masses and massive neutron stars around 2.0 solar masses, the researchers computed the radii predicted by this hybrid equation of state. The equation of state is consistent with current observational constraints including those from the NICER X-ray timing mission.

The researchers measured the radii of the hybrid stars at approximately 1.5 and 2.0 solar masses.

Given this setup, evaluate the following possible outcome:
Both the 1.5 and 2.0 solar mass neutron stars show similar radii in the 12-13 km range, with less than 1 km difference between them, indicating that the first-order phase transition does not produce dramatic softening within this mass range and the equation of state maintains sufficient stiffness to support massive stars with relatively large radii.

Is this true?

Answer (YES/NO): NO